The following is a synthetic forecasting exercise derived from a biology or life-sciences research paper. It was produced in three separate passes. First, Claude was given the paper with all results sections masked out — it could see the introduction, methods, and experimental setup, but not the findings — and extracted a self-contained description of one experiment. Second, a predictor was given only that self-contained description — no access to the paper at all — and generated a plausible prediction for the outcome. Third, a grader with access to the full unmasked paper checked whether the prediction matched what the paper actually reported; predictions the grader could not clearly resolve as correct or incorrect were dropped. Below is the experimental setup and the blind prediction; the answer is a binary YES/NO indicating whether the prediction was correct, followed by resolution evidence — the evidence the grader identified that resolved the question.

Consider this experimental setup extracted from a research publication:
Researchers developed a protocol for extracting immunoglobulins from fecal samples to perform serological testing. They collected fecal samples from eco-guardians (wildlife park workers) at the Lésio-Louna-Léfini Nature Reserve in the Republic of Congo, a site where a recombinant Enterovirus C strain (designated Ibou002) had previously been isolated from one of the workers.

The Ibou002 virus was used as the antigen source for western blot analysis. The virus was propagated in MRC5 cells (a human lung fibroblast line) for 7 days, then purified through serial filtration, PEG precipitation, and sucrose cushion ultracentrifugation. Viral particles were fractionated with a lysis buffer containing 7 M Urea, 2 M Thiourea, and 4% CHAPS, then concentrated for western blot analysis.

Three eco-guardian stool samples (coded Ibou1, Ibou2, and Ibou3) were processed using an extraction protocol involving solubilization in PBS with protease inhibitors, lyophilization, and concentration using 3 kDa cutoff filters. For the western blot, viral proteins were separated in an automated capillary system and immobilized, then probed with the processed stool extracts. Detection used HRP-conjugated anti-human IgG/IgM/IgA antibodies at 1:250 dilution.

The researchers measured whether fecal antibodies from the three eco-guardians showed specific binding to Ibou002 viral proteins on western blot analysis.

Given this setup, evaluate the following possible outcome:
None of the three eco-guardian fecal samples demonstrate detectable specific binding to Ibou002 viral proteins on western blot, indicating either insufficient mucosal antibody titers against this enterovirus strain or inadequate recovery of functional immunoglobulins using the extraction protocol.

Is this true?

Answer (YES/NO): NO